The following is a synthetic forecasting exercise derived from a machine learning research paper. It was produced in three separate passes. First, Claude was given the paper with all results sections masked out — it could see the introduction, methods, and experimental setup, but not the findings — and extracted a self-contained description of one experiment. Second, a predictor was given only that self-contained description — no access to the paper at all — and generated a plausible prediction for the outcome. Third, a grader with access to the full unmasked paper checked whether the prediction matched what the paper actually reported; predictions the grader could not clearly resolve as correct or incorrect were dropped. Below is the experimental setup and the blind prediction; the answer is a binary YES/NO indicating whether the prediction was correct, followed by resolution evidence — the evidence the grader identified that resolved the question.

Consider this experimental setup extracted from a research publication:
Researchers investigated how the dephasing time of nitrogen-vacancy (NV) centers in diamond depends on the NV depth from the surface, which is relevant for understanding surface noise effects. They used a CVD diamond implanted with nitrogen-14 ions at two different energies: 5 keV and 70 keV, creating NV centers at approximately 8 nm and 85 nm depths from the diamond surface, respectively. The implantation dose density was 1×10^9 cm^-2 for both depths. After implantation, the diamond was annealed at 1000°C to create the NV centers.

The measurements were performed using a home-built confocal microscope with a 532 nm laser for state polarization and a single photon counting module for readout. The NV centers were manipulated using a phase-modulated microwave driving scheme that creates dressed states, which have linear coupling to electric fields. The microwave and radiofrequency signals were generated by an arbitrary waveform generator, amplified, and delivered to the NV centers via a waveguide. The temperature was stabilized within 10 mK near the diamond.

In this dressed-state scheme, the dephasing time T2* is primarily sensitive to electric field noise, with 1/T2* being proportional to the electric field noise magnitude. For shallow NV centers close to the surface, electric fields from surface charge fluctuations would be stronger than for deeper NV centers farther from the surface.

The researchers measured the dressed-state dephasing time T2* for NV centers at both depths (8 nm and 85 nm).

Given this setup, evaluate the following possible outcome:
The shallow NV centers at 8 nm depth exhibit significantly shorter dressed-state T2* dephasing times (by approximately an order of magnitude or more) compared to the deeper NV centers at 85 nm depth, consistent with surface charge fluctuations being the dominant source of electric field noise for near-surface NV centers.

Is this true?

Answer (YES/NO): YES